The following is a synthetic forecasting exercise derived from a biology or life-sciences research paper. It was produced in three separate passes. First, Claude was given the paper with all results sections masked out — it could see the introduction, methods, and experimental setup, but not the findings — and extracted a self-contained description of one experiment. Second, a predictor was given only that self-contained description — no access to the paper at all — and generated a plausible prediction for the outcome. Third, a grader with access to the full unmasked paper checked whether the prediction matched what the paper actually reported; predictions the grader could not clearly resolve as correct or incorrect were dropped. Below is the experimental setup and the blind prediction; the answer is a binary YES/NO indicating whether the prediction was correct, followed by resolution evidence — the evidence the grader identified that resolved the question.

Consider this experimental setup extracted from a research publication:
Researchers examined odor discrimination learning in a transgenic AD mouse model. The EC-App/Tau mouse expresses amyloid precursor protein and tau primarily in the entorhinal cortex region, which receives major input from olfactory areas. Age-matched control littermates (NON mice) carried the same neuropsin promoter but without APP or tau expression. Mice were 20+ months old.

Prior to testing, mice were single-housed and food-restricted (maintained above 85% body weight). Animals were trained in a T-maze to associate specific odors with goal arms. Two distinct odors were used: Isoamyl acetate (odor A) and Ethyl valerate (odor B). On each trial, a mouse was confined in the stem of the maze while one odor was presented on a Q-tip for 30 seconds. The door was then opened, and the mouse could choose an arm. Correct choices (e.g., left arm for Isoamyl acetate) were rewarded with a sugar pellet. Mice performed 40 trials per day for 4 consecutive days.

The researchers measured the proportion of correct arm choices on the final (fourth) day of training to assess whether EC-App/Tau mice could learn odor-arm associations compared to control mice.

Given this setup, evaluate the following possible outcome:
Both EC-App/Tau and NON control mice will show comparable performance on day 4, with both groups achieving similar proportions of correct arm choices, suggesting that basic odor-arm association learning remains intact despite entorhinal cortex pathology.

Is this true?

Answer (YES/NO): NO